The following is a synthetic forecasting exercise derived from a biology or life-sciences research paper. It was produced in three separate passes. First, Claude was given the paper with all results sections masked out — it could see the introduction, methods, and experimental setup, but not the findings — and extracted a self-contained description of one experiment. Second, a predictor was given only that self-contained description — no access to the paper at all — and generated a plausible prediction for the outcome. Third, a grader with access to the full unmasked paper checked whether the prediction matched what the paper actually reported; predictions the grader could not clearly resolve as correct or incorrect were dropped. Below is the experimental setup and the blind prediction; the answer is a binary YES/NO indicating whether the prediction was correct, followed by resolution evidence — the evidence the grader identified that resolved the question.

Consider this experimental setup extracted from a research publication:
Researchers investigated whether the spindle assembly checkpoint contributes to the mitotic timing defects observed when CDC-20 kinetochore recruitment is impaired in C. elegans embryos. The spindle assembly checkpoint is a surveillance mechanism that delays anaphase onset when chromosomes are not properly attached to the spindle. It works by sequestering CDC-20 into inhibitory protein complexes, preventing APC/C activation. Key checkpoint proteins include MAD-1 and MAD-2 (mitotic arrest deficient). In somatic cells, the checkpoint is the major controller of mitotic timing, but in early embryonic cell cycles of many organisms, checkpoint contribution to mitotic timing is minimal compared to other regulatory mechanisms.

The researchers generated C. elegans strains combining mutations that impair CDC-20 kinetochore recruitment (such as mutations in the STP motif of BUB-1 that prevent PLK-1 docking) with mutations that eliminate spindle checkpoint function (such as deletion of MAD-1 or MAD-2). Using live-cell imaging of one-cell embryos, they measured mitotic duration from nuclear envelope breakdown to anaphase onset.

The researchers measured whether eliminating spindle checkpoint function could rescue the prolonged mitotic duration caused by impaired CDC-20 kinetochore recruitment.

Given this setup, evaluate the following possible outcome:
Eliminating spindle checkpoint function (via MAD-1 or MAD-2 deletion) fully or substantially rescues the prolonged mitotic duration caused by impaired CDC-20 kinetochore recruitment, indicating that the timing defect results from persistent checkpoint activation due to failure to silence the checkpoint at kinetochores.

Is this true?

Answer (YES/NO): NO